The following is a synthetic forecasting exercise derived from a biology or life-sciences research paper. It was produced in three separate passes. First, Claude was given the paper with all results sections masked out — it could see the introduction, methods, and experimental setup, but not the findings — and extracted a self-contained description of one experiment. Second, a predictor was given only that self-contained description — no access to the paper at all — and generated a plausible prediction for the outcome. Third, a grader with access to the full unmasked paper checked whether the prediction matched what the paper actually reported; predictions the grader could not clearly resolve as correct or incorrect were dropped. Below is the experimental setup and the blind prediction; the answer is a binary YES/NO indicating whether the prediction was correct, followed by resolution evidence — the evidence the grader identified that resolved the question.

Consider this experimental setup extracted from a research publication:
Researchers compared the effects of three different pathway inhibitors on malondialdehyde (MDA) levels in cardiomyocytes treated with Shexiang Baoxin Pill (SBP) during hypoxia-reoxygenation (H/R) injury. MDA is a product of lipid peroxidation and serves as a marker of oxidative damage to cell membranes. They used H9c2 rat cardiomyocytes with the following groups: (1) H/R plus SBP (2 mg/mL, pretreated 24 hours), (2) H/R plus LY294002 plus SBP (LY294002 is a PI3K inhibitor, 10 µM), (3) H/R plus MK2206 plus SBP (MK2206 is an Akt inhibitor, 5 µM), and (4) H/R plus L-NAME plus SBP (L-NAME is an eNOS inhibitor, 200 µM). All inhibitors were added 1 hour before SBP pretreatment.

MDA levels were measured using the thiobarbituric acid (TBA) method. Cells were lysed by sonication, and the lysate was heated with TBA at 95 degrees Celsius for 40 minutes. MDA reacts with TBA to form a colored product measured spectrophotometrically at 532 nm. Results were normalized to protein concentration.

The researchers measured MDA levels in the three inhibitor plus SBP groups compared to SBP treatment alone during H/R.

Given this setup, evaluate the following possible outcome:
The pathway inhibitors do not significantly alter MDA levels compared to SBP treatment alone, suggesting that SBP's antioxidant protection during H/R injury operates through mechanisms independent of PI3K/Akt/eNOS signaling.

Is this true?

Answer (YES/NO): NO